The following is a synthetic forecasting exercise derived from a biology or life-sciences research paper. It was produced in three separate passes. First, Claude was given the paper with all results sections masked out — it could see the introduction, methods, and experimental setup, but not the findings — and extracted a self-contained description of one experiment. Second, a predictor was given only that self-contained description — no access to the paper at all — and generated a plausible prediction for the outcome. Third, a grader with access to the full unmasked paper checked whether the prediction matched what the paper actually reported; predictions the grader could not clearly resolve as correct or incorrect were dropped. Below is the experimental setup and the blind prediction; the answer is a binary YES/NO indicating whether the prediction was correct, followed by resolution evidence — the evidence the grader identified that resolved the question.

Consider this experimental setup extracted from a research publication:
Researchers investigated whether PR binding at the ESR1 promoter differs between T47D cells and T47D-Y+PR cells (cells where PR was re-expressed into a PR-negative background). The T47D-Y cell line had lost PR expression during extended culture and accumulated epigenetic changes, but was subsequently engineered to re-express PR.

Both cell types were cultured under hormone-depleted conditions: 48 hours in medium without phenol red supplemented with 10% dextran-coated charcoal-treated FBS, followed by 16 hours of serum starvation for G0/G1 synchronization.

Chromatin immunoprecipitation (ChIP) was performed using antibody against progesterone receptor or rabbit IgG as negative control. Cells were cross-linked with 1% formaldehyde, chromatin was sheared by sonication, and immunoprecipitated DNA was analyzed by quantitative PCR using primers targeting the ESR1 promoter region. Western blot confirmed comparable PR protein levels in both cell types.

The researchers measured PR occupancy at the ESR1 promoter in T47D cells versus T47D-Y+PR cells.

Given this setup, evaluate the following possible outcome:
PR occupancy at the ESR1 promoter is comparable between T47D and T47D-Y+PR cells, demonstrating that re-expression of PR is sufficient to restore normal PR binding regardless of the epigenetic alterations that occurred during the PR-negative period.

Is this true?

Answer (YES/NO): NO